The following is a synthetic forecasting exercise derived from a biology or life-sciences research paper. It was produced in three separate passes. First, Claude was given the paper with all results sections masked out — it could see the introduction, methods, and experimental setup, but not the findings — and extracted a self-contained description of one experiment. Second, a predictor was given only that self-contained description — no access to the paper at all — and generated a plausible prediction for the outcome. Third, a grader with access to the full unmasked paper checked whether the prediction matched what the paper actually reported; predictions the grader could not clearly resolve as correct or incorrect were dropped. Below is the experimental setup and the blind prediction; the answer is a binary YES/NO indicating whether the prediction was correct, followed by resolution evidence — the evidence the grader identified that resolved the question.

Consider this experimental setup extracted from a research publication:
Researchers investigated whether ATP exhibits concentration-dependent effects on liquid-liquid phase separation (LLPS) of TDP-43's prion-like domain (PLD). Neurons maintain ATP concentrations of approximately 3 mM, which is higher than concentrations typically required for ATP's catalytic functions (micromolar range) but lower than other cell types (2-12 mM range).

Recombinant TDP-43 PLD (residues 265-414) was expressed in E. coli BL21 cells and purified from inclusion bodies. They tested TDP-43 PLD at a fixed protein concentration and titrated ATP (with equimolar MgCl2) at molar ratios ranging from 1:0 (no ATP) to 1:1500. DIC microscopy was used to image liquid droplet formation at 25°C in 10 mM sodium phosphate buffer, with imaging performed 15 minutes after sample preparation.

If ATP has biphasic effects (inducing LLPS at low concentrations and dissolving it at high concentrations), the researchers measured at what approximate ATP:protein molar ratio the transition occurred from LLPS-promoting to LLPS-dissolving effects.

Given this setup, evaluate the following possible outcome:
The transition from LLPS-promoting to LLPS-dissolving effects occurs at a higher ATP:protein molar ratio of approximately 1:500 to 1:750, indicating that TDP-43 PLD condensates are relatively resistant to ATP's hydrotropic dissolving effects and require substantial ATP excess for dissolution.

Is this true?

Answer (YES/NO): NO